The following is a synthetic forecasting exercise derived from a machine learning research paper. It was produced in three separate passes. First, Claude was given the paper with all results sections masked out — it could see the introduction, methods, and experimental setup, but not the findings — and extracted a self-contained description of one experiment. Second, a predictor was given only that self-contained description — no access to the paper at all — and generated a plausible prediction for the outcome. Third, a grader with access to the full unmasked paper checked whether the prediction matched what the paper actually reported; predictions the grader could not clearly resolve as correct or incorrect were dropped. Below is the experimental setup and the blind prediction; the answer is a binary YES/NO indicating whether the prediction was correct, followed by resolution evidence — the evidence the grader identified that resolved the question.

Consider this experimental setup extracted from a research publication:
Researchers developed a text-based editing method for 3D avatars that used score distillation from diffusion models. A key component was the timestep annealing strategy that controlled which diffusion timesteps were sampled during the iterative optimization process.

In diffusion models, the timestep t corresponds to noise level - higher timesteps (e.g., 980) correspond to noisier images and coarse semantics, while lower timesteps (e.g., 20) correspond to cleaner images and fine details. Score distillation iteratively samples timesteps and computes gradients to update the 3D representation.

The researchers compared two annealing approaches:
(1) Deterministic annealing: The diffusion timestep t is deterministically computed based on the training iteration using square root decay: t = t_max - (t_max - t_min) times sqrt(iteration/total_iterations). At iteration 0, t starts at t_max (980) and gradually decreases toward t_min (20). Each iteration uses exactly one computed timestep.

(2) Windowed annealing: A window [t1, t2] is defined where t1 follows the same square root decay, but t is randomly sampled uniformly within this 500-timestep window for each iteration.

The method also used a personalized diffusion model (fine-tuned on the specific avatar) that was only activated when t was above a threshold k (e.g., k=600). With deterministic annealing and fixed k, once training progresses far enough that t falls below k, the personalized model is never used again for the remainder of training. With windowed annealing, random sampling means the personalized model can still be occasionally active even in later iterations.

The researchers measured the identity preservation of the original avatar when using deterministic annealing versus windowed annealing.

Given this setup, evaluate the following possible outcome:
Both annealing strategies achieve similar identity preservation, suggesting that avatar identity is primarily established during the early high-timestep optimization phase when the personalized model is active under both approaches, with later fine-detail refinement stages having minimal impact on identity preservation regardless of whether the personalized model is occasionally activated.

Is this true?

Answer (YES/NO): NO